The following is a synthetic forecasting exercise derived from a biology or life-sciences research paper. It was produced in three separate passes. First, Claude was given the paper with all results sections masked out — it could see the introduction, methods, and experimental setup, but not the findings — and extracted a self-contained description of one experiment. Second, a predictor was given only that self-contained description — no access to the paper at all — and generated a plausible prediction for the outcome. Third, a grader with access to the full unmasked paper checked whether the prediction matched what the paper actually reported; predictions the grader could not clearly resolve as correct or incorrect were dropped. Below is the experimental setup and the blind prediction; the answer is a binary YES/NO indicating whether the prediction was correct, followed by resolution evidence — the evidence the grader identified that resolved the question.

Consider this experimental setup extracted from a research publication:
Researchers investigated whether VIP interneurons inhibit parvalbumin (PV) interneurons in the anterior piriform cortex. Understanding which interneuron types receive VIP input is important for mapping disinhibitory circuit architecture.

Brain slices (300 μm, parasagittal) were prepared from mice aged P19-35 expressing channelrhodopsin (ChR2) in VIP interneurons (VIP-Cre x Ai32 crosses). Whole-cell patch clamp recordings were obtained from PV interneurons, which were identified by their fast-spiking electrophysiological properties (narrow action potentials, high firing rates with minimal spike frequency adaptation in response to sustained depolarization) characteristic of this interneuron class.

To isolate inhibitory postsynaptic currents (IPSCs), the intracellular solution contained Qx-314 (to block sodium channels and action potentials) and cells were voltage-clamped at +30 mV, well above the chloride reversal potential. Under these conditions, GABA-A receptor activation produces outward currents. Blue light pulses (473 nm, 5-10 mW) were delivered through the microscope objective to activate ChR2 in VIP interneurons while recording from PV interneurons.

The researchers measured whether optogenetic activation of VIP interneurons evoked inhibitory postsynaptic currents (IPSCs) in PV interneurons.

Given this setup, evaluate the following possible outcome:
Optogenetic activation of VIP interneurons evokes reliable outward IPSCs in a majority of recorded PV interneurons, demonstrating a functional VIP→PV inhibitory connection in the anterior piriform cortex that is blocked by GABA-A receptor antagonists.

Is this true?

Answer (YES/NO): NO